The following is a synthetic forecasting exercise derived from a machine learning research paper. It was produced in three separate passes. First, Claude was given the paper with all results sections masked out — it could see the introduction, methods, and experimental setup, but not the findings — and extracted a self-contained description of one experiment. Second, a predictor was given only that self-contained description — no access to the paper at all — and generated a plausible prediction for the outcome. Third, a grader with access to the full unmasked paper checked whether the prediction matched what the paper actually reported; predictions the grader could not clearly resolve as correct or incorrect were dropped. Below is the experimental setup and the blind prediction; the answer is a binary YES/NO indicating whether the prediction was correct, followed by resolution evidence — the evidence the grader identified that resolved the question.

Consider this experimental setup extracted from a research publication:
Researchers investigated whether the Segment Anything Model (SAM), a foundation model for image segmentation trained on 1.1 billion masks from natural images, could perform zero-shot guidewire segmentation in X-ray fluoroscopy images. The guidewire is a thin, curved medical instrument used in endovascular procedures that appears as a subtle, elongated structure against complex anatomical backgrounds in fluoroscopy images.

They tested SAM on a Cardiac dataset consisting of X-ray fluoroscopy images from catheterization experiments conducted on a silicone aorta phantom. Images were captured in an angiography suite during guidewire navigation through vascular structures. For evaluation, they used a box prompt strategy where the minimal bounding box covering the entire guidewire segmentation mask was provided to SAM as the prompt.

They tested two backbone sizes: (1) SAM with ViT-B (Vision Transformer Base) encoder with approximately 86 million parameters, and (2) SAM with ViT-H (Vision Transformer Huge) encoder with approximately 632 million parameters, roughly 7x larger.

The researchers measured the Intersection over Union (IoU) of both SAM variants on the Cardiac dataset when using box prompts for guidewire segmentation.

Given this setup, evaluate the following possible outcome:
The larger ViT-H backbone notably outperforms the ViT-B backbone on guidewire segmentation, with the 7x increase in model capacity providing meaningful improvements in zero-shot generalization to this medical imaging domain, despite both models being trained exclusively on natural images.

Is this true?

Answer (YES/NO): NO